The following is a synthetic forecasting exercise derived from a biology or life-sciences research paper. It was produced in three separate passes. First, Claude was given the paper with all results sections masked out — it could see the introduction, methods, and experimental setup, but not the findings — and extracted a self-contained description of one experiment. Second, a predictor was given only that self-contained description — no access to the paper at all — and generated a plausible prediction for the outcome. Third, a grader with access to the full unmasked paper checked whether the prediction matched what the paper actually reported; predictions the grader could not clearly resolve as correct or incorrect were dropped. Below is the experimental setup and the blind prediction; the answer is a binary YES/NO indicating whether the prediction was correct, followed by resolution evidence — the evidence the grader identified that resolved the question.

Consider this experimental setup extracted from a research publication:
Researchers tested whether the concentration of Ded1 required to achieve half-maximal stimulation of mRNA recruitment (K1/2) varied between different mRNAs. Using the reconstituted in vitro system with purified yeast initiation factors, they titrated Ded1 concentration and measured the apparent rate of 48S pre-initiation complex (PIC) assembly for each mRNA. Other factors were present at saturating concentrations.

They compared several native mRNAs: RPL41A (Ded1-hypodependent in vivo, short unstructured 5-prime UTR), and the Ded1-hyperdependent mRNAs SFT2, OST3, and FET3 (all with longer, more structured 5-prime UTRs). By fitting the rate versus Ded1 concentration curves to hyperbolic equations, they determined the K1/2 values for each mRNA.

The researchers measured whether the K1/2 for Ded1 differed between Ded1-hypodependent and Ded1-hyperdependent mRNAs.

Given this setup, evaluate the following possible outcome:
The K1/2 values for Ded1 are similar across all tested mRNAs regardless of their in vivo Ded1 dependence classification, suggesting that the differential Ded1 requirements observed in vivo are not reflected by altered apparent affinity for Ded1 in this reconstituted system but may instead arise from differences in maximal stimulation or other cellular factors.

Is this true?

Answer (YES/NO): NO